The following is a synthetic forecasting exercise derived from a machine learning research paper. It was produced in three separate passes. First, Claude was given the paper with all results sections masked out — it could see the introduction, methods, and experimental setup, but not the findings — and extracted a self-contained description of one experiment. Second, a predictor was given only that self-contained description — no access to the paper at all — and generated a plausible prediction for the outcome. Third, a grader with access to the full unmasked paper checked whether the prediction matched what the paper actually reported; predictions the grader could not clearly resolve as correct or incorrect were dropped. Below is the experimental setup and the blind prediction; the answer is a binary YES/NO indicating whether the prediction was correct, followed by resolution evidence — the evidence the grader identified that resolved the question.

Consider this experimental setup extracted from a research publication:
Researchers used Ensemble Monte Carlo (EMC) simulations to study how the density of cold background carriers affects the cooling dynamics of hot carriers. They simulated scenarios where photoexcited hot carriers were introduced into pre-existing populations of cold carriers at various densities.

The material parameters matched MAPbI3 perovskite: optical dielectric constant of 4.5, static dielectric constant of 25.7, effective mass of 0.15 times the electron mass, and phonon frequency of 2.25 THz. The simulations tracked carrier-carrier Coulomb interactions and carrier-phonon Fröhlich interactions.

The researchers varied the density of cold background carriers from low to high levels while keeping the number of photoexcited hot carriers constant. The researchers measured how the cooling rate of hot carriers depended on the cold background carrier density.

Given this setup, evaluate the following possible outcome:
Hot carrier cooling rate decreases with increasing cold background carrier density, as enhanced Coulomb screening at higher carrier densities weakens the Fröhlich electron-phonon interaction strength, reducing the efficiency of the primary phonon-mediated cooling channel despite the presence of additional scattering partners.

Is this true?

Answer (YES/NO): NO